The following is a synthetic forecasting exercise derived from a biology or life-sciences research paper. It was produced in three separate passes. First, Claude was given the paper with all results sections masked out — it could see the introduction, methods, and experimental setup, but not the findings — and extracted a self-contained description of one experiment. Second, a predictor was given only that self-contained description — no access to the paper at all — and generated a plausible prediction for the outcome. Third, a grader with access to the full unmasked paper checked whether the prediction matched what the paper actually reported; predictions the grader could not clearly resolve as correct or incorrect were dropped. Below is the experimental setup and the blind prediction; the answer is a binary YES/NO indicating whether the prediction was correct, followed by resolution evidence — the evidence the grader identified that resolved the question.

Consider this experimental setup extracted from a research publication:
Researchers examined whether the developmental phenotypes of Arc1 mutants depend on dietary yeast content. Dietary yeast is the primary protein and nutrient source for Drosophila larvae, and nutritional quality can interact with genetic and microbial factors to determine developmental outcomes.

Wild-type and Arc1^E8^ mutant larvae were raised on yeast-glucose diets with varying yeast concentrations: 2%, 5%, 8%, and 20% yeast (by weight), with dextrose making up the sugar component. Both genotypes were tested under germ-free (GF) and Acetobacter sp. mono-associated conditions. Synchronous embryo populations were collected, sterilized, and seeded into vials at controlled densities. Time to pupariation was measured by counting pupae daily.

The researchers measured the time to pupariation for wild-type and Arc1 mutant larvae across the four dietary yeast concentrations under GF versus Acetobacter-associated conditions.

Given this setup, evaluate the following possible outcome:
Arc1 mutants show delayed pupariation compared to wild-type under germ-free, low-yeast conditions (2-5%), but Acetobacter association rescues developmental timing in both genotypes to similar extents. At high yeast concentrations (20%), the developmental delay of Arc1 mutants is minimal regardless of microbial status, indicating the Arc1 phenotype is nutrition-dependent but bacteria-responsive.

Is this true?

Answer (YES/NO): NO